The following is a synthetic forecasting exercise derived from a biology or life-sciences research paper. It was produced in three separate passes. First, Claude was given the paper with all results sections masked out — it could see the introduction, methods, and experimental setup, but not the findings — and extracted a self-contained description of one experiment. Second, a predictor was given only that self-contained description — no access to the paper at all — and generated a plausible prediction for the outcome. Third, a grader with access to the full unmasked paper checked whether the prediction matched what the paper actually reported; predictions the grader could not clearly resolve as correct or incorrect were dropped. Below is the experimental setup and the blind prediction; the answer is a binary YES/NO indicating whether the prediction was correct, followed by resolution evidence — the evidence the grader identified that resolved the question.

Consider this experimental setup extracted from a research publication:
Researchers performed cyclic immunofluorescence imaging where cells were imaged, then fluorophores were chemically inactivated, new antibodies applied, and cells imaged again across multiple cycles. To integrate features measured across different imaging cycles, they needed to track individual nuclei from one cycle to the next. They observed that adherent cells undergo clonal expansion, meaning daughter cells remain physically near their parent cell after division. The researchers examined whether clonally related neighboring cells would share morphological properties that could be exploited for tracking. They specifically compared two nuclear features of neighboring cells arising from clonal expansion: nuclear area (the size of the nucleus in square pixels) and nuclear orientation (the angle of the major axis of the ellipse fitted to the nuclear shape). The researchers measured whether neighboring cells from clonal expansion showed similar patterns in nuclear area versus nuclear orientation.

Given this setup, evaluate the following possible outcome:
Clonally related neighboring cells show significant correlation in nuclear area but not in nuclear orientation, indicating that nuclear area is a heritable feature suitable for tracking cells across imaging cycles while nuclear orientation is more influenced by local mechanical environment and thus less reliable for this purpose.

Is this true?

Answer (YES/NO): YES